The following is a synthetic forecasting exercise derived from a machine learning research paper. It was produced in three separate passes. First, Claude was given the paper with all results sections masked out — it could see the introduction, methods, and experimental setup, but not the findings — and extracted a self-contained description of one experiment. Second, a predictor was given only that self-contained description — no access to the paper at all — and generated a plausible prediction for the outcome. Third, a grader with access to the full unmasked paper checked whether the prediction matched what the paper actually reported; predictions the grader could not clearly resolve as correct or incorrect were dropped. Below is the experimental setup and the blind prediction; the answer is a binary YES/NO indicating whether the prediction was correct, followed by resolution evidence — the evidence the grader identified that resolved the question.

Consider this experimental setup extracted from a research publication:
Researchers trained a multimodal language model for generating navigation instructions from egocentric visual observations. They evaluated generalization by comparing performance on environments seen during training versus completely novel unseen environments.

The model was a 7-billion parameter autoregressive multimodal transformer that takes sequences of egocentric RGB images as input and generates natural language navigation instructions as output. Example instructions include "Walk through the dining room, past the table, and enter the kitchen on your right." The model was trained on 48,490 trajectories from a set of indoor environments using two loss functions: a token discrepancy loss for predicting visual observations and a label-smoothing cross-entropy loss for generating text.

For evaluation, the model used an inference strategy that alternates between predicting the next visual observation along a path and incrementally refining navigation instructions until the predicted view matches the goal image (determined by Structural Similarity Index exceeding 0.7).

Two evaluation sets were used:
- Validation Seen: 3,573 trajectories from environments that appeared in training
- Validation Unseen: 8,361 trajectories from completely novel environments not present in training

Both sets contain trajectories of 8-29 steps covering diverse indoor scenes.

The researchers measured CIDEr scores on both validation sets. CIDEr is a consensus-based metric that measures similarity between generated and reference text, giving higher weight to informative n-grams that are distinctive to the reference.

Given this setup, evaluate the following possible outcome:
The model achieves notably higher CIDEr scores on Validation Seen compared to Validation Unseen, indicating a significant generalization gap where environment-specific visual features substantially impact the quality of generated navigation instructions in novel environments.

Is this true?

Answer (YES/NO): NO